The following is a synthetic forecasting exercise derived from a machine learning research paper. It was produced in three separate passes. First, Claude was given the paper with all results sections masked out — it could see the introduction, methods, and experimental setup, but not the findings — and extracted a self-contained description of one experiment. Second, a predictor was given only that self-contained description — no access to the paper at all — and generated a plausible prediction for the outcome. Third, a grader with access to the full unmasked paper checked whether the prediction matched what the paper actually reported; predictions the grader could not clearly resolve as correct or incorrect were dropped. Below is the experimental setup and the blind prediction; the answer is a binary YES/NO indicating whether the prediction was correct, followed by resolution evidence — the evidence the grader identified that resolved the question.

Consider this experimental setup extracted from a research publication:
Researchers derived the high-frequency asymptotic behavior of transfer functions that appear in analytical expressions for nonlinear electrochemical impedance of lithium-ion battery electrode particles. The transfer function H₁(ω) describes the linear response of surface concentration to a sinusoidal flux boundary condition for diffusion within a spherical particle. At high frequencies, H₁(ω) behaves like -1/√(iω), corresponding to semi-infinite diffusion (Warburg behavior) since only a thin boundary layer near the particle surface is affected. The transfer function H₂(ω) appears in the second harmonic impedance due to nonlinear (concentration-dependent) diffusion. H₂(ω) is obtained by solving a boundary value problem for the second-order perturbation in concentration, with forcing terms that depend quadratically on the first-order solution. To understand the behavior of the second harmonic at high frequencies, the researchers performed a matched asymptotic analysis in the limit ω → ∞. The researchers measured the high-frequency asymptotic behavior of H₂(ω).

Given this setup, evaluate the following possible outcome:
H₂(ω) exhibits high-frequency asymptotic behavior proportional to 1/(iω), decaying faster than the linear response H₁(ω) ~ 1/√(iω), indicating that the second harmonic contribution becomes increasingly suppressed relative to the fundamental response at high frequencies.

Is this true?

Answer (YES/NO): YES